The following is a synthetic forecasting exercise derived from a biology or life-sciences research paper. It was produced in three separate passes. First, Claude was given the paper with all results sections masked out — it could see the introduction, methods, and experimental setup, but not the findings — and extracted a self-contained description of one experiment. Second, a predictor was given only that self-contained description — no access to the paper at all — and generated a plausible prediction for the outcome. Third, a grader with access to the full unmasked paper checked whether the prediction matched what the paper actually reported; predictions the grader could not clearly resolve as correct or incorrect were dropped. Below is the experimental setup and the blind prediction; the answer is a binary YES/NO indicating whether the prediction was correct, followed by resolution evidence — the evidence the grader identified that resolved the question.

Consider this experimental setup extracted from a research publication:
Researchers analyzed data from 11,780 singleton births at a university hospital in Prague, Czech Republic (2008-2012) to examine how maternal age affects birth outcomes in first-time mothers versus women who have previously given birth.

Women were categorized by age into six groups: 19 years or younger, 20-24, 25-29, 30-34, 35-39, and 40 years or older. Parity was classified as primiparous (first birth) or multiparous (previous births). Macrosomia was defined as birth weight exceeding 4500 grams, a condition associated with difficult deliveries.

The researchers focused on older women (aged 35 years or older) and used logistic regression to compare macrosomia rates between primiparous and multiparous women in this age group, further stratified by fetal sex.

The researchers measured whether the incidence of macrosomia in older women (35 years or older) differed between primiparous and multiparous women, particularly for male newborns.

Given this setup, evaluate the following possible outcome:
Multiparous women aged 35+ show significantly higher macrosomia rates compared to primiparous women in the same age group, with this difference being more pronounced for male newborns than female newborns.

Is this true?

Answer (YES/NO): NO